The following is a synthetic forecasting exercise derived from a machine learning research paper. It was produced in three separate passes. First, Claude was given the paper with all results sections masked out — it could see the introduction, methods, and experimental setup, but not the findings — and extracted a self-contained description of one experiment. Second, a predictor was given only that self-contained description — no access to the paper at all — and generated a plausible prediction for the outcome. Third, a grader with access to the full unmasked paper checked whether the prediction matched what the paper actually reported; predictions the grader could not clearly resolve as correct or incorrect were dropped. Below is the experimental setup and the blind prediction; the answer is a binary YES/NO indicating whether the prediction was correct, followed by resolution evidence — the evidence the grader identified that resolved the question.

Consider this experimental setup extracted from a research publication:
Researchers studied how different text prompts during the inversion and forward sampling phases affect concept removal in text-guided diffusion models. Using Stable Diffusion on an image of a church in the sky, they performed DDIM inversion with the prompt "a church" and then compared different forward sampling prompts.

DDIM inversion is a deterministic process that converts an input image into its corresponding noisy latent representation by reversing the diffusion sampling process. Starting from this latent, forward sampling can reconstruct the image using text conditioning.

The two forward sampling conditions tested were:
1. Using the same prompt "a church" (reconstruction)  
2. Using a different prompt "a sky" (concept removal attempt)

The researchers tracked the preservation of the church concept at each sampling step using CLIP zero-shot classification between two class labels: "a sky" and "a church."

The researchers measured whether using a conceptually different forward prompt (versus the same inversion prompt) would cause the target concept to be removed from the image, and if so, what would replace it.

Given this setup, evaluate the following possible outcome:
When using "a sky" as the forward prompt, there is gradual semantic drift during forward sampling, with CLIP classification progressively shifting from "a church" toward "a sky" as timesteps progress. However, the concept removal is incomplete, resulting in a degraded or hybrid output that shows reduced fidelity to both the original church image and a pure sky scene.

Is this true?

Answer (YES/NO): NO